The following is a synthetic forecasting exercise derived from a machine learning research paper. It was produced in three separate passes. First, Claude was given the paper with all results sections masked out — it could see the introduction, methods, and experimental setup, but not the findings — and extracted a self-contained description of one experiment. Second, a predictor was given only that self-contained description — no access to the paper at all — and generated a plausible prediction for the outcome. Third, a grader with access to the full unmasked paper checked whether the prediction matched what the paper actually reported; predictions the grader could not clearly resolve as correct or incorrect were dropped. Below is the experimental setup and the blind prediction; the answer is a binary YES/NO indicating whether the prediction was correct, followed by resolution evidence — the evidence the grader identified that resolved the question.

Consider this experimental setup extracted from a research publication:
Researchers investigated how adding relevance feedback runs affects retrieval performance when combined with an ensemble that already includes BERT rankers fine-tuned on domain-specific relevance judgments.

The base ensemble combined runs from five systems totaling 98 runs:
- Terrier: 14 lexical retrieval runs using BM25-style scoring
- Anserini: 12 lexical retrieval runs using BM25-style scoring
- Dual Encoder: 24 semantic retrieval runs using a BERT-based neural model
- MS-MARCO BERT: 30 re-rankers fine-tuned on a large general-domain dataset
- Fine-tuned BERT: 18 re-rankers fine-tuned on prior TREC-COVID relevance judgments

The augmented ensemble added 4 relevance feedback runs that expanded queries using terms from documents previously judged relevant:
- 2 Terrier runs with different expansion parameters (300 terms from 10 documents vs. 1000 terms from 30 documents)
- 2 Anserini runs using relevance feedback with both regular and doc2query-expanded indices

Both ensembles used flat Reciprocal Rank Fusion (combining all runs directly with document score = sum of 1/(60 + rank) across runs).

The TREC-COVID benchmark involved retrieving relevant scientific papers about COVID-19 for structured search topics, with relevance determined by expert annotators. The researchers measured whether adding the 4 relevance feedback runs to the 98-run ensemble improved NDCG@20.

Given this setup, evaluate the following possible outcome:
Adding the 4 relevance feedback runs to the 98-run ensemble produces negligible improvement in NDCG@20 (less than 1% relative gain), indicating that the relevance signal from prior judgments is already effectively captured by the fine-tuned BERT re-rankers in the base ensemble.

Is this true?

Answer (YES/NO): YES